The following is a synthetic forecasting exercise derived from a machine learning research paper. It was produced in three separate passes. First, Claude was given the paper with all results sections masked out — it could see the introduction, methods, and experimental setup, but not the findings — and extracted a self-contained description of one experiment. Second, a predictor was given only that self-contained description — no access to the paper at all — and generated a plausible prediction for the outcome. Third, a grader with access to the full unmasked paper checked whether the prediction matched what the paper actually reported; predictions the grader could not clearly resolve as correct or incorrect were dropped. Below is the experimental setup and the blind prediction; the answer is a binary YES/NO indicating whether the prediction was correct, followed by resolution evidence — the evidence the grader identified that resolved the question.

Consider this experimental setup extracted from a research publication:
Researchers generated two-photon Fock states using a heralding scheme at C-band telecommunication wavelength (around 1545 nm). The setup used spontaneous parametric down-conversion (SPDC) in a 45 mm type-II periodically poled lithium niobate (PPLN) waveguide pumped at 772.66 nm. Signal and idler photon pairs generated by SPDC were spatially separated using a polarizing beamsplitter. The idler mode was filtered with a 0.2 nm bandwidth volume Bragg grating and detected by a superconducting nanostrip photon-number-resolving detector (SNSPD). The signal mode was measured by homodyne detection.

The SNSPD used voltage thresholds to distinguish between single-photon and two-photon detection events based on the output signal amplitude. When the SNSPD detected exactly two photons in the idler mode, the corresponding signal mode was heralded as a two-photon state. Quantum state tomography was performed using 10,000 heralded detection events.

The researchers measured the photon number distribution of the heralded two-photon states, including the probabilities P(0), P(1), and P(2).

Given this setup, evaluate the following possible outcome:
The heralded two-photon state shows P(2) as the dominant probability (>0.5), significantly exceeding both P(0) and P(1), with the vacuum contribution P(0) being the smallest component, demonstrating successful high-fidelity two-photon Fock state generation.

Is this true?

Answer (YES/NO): NO